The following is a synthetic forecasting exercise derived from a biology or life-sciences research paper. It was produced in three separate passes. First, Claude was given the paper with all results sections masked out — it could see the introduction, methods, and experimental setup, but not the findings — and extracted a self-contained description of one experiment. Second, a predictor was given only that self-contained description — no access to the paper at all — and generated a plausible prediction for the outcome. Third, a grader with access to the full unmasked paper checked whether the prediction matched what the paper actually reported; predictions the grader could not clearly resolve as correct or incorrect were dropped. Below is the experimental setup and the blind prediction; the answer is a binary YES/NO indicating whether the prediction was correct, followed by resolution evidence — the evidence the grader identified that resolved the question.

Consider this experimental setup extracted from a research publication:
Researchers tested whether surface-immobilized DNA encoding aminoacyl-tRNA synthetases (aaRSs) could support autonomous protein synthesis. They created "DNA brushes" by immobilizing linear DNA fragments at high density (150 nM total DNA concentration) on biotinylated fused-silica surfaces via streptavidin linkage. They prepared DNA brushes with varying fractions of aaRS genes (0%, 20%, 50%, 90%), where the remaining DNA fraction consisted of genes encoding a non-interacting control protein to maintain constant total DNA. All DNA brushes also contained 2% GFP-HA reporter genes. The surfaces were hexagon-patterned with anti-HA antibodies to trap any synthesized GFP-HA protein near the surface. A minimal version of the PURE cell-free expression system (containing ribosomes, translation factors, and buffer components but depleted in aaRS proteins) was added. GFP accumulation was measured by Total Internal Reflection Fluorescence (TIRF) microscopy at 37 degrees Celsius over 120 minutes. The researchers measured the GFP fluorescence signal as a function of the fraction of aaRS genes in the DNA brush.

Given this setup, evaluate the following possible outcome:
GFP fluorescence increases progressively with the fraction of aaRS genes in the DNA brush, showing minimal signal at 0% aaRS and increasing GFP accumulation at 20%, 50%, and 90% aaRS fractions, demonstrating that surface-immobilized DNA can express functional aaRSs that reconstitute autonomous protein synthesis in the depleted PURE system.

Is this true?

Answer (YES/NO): YES